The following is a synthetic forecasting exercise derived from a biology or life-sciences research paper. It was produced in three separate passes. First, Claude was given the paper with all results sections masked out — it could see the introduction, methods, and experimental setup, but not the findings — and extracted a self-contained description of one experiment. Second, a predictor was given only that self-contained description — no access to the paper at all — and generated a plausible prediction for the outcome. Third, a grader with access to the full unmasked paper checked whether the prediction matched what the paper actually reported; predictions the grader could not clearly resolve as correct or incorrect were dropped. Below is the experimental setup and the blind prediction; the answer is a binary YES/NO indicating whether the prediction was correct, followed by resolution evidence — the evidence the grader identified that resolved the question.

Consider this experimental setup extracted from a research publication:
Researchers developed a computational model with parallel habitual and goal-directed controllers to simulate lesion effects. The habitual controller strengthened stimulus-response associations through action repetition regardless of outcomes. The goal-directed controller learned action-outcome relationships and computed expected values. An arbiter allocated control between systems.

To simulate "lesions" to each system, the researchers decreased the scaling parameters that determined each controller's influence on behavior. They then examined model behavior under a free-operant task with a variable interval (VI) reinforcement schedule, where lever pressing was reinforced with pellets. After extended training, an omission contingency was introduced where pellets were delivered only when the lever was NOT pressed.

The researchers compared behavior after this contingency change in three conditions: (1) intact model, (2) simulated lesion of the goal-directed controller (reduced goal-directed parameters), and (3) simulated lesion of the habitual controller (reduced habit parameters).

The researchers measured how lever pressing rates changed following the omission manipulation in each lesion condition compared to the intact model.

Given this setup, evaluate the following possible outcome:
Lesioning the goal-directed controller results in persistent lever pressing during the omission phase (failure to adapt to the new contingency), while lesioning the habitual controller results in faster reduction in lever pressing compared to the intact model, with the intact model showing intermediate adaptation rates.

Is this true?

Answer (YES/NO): NO